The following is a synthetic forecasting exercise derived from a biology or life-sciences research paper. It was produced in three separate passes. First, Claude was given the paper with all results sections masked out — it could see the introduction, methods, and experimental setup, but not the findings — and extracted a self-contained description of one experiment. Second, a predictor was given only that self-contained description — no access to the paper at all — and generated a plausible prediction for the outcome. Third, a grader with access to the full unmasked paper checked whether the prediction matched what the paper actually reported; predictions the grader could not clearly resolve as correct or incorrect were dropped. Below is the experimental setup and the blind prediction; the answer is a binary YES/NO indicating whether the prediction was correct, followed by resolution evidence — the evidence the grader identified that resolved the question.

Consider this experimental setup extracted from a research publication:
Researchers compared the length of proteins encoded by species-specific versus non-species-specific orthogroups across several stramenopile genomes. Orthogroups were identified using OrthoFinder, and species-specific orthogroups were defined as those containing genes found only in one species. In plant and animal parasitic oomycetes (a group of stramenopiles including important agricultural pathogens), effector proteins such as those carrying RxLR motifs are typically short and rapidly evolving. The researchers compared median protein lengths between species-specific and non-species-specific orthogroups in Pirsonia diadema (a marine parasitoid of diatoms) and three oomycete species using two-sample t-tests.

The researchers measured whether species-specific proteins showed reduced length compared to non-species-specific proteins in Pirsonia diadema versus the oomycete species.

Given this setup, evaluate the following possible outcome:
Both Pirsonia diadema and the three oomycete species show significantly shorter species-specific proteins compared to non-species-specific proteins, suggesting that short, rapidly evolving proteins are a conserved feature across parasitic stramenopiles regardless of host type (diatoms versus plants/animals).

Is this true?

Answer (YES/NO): NO